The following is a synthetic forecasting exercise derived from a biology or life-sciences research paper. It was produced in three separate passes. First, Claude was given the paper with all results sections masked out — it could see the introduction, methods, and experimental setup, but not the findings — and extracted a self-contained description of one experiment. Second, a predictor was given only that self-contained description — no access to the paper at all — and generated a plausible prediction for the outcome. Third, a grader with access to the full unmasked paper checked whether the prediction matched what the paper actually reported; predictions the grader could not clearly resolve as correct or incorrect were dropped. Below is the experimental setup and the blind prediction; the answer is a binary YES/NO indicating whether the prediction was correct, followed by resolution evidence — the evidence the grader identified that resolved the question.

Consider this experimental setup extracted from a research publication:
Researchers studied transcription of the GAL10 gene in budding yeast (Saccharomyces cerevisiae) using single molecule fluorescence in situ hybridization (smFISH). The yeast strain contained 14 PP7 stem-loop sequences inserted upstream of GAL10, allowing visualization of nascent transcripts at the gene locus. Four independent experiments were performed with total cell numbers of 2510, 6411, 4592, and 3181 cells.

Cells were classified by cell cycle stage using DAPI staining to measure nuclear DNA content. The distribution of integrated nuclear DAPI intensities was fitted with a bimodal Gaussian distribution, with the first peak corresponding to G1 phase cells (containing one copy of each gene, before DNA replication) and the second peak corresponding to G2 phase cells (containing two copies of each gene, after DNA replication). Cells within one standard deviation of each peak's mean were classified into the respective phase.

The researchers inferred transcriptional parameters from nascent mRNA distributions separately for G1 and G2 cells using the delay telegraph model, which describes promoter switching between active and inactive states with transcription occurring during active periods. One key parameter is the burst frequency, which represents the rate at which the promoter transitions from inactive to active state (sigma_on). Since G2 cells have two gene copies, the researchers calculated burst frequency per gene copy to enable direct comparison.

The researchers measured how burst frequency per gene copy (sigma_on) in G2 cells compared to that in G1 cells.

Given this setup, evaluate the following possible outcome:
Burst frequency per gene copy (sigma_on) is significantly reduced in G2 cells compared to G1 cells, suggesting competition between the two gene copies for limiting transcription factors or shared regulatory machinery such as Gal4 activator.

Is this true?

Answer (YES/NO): YES